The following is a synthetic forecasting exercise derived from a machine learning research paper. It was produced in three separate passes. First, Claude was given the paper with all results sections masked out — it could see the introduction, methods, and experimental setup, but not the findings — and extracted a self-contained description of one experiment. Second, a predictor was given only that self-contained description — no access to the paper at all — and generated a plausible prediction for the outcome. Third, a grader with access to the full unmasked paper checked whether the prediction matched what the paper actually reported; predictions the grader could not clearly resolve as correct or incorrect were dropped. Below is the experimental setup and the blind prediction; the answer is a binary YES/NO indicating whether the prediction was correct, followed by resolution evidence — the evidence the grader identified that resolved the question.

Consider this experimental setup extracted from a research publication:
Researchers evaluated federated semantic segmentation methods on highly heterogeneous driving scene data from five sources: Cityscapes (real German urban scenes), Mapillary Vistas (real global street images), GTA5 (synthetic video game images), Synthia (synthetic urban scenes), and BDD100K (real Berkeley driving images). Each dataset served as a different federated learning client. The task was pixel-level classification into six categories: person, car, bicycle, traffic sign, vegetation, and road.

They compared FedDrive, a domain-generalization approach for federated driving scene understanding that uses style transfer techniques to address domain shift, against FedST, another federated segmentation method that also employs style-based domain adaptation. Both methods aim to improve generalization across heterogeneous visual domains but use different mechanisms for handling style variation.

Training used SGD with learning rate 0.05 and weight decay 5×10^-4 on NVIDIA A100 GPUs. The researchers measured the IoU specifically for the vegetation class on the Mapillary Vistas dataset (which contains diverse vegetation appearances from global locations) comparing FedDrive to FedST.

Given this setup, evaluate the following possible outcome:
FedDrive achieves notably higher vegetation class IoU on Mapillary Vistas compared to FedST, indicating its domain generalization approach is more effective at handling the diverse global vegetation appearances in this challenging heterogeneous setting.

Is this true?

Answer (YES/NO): NO